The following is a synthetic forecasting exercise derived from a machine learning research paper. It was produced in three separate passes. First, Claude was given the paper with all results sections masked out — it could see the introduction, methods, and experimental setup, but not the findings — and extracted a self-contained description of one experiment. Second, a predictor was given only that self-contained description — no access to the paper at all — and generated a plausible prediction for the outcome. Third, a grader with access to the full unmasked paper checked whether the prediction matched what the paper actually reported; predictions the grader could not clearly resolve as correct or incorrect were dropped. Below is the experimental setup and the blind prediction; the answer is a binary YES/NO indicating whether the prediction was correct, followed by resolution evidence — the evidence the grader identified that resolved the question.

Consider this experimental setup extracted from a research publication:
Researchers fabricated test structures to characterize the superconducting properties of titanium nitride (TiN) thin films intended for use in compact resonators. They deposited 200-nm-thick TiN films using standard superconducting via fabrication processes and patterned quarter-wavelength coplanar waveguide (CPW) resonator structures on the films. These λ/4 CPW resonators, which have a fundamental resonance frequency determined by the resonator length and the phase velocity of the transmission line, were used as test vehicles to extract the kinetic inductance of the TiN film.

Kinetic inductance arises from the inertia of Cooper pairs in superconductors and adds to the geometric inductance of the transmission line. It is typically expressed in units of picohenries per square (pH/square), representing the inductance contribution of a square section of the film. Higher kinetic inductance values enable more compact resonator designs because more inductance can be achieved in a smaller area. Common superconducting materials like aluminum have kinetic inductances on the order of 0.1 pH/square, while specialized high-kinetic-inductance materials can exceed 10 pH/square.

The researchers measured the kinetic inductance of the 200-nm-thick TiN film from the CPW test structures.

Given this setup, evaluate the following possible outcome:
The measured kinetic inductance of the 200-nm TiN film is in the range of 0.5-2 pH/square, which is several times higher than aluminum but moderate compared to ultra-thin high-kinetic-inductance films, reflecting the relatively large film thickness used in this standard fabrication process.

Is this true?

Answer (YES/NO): NO